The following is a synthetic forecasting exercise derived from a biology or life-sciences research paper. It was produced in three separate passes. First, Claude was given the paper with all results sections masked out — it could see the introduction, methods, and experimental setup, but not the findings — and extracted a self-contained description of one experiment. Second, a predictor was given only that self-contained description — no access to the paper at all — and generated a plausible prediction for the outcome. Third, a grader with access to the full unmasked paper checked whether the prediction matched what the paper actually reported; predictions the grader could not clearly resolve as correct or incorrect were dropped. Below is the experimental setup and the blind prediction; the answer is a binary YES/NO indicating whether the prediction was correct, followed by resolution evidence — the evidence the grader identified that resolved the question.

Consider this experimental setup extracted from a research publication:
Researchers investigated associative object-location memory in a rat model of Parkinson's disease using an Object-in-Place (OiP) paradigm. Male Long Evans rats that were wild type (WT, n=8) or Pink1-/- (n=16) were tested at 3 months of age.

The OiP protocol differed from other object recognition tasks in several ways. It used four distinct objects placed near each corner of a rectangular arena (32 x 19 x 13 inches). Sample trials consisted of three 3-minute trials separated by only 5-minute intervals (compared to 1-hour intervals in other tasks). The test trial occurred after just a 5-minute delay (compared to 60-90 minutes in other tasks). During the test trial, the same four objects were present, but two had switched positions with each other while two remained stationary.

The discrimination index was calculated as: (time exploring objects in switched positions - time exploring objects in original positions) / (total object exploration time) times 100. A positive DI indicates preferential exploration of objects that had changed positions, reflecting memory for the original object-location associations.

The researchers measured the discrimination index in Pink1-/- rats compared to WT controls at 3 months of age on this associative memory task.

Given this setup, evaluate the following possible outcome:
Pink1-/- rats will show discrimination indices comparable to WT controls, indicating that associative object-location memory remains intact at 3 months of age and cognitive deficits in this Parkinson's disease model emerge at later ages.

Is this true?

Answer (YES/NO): YES